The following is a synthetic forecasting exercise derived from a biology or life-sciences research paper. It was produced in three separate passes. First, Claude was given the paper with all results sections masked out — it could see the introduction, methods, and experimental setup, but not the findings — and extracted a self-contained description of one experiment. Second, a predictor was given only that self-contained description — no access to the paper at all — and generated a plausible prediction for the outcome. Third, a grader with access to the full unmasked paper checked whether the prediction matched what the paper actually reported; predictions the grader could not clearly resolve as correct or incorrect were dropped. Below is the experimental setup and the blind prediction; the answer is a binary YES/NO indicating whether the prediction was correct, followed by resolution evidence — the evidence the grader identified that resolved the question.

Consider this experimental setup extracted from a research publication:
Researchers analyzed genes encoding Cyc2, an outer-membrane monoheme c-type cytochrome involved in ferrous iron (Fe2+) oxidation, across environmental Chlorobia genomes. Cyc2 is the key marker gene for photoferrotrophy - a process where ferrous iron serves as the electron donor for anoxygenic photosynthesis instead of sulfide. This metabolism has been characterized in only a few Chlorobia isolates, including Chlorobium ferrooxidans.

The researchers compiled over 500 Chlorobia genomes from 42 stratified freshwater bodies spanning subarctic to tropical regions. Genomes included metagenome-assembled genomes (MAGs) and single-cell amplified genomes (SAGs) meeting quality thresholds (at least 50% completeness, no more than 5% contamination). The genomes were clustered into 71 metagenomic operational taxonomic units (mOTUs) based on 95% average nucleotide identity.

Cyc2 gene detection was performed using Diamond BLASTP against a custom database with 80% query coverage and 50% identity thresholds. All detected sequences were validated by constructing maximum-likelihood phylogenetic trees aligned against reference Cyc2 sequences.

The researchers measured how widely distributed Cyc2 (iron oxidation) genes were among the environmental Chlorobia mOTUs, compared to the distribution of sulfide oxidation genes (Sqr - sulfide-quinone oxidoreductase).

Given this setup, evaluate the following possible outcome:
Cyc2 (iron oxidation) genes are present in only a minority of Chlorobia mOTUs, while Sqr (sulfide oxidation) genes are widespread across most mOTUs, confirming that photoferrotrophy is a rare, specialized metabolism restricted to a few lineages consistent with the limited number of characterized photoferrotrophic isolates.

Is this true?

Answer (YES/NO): NO